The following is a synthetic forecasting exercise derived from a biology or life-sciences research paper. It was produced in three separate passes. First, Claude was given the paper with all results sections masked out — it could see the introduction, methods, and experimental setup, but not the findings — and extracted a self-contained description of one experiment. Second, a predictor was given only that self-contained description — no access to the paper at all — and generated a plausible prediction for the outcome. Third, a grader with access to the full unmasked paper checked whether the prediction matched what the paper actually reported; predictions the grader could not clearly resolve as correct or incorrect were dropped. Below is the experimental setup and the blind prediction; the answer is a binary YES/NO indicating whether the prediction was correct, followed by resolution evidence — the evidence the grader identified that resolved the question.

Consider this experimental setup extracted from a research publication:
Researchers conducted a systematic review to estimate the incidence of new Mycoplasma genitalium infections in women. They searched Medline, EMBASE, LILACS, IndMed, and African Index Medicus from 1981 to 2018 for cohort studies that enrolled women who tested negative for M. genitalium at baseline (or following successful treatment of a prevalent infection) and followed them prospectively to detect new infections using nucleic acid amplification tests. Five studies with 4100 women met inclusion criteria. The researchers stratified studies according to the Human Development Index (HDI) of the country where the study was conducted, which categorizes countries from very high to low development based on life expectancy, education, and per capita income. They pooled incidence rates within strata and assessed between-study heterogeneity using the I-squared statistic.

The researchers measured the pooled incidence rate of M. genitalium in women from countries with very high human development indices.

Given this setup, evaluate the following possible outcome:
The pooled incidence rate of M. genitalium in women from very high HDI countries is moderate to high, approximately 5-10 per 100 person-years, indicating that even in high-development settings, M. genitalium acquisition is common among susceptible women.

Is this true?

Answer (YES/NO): NO